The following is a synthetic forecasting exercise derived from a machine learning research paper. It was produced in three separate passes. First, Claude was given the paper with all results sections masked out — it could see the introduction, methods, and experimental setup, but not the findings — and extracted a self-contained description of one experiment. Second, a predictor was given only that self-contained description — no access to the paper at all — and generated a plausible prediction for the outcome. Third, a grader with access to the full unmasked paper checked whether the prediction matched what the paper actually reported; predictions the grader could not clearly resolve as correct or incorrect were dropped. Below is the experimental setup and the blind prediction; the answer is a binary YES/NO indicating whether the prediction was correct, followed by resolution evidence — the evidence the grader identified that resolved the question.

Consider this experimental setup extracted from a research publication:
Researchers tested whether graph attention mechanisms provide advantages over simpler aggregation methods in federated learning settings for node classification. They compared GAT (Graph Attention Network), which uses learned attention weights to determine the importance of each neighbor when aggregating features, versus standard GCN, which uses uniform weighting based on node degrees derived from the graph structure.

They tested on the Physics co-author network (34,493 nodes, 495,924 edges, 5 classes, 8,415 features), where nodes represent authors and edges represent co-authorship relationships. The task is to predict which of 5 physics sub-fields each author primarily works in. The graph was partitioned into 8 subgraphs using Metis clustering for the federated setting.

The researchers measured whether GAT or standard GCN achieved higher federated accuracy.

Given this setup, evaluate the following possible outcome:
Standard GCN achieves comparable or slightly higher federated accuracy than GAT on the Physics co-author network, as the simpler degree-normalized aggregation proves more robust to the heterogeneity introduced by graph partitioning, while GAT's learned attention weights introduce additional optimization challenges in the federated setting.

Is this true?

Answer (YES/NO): NO